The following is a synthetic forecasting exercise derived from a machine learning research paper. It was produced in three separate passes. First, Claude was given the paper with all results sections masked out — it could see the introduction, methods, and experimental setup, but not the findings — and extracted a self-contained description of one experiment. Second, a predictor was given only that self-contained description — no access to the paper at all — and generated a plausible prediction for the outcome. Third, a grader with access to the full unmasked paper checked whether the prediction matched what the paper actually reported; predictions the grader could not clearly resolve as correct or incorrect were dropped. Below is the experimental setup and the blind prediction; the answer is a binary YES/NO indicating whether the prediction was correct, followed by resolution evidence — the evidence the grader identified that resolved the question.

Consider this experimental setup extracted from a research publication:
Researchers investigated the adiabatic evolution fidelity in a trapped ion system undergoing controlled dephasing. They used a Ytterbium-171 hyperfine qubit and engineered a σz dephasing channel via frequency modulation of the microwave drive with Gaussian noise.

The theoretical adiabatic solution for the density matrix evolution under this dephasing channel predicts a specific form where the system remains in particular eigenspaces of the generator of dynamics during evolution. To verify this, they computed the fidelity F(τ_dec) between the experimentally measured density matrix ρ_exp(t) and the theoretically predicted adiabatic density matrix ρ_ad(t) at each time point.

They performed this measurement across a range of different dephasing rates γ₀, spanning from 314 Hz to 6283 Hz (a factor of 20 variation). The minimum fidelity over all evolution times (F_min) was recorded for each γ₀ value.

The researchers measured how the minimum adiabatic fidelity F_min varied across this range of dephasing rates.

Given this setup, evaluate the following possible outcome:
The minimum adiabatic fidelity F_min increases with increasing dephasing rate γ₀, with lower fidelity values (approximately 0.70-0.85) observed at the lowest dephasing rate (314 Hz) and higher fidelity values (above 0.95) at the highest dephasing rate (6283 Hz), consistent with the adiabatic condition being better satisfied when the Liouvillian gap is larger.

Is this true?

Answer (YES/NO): NO